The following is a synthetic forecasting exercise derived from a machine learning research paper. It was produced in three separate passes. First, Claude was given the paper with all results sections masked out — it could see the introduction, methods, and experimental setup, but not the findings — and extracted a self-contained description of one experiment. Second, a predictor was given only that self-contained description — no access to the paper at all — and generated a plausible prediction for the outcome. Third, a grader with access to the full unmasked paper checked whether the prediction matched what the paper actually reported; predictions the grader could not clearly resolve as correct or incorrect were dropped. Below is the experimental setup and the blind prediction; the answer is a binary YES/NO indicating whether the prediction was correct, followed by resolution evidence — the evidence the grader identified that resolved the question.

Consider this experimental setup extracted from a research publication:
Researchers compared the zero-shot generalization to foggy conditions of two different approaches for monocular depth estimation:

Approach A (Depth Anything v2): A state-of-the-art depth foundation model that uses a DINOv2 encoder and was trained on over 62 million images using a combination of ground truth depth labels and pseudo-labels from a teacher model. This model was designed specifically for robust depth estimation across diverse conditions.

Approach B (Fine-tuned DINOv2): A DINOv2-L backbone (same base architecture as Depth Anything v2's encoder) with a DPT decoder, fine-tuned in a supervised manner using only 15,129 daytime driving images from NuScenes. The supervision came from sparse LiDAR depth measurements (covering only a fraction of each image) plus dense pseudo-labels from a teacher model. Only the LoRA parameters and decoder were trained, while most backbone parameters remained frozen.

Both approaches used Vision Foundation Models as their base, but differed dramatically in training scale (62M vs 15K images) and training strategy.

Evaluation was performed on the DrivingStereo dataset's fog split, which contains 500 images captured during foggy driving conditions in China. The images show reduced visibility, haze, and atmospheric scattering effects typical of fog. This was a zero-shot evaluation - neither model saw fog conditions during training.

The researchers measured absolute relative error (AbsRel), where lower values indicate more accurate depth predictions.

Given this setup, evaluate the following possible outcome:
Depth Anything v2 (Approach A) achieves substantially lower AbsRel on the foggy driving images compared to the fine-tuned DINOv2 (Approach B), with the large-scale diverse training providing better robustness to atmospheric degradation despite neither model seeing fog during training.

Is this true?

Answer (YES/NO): NO